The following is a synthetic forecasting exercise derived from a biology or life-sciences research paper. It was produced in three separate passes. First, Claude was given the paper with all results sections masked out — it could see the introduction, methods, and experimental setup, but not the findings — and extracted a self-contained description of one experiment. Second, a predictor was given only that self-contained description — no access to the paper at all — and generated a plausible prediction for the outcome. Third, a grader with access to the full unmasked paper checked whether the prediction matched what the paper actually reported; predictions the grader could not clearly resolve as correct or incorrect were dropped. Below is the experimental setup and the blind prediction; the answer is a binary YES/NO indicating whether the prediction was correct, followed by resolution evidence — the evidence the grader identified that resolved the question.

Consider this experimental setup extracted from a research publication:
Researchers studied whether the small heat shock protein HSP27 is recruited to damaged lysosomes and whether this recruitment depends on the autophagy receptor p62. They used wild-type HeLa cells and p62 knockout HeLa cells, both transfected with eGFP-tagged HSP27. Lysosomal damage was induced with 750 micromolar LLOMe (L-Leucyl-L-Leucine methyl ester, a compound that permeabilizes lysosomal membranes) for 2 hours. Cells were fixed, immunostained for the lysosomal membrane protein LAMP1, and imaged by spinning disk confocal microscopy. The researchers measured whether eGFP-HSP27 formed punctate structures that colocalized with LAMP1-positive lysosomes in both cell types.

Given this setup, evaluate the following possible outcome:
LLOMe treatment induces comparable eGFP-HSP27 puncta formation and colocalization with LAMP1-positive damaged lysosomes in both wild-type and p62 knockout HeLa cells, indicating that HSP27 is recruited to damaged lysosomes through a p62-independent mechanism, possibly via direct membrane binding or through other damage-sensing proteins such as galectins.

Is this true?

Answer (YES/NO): NO